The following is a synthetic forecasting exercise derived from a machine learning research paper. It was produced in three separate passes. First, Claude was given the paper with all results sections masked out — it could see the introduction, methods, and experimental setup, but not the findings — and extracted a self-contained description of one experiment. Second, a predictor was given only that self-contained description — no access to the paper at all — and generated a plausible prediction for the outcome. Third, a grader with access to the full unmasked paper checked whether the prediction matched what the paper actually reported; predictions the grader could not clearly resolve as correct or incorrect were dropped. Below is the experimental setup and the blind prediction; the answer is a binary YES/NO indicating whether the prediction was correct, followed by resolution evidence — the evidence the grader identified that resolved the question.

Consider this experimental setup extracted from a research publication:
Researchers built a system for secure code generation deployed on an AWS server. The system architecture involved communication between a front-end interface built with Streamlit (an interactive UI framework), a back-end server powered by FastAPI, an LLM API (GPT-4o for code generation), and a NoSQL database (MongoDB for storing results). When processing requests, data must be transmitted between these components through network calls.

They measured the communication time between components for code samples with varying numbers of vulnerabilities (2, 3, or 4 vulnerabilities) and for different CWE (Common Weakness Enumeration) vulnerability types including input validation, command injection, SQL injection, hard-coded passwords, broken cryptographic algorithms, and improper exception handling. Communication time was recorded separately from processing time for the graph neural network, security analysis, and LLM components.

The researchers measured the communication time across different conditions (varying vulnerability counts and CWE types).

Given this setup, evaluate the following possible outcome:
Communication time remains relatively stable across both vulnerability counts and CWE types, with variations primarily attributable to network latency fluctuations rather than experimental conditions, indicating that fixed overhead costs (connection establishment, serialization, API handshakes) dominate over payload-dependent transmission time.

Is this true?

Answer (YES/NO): YES